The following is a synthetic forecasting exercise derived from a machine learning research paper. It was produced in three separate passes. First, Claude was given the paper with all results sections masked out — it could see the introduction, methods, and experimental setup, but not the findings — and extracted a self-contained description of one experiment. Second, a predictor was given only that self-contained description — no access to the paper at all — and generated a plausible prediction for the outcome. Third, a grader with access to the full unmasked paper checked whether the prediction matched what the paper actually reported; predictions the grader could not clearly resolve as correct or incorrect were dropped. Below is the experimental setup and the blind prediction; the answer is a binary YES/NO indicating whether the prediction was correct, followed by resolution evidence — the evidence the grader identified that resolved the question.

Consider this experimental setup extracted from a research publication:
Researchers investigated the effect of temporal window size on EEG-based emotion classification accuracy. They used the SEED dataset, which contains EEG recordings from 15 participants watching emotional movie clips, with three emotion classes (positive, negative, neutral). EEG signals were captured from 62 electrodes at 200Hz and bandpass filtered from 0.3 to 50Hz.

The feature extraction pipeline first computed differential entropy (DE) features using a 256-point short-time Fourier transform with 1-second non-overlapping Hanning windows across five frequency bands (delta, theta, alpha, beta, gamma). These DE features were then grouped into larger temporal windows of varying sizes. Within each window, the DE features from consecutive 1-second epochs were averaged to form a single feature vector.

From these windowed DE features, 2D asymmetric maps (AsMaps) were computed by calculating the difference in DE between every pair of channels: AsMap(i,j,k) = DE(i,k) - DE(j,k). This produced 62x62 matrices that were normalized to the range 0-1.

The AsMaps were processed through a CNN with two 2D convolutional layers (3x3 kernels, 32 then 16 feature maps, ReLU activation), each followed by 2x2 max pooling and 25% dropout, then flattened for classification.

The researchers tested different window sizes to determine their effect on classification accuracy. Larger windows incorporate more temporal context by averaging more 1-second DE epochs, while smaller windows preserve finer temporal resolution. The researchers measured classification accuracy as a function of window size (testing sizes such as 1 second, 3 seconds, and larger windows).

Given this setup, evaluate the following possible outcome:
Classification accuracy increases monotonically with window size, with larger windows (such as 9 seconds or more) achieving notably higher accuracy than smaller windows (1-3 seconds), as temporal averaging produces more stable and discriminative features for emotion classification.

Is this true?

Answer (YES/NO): NO